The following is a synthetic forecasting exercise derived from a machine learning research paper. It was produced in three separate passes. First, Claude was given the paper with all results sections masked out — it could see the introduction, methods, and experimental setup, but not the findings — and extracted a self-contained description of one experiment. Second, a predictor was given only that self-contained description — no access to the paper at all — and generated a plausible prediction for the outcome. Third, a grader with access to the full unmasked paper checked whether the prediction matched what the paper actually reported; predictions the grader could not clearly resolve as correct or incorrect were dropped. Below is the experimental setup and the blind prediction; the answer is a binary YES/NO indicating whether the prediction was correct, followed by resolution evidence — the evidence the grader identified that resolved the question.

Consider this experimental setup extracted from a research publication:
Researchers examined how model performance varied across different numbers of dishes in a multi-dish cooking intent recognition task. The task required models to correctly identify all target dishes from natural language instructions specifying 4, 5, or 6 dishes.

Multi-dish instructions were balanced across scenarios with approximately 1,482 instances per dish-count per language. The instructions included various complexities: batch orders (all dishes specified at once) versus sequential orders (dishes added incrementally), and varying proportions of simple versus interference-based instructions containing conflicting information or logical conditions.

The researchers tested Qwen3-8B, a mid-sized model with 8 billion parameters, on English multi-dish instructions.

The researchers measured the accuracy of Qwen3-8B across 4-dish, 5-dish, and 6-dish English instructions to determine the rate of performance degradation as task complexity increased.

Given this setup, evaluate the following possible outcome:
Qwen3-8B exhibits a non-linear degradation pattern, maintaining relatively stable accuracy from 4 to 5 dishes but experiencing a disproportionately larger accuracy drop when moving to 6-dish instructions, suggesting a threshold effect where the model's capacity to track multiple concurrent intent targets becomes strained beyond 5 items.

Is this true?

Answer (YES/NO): NO